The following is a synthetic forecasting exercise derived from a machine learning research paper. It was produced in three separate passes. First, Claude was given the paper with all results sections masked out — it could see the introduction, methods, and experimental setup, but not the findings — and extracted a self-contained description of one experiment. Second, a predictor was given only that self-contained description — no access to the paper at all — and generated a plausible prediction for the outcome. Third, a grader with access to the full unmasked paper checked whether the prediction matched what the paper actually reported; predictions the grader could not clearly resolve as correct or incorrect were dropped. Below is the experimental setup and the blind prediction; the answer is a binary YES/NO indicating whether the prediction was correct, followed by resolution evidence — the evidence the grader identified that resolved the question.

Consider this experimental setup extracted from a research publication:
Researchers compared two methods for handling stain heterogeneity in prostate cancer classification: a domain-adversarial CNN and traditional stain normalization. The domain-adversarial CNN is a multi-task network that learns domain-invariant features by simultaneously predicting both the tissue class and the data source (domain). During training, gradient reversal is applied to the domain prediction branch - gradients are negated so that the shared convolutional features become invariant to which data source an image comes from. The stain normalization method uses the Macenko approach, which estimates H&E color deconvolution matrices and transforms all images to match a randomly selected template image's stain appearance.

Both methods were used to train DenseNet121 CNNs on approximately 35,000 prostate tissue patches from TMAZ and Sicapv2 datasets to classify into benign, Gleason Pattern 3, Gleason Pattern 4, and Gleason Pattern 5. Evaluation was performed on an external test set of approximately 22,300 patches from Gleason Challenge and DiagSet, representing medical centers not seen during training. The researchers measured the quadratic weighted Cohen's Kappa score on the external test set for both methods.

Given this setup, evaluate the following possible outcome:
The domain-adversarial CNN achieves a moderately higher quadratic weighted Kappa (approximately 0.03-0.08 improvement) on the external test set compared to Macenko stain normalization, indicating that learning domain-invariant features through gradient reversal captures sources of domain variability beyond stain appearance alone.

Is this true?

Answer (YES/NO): NO